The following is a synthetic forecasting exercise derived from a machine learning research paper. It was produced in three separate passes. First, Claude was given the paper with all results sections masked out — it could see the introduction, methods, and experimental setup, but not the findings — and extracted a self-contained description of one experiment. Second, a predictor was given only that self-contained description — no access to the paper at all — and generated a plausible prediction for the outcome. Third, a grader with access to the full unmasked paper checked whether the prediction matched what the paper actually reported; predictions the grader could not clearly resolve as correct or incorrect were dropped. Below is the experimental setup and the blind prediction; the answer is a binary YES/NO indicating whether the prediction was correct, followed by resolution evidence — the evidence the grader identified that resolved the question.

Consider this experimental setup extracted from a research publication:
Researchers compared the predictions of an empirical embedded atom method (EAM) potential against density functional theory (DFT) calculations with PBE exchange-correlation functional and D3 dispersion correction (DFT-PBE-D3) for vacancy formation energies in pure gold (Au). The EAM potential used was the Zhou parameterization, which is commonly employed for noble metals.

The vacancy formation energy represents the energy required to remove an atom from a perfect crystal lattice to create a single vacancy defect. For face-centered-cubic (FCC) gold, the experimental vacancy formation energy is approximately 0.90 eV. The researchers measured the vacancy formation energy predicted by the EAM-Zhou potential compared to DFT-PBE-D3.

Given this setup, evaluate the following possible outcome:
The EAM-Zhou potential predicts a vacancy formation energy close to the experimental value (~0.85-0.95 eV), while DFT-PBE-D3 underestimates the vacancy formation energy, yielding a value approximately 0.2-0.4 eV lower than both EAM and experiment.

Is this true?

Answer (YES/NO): NO